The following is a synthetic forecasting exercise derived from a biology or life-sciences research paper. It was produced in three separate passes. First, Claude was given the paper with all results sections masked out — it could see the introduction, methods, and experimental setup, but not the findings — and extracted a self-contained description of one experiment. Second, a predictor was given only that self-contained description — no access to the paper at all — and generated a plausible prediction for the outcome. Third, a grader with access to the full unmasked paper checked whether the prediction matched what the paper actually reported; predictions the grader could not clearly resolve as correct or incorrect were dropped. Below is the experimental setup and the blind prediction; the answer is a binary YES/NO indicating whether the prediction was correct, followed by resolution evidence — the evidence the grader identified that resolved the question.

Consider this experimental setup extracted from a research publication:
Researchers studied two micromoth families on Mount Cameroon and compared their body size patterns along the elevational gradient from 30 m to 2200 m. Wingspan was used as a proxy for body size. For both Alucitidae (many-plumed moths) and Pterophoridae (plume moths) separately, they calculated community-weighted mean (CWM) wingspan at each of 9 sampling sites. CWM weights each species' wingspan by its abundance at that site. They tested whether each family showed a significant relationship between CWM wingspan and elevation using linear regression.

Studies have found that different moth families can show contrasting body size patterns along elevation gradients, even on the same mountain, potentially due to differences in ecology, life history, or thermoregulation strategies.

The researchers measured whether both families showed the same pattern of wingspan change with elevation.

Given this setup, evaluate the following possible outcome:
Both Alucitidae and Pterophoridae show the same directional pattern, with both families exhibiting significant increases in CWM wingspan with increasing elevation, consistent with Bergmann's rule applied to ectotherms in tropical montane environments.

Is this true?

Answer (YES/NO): YES